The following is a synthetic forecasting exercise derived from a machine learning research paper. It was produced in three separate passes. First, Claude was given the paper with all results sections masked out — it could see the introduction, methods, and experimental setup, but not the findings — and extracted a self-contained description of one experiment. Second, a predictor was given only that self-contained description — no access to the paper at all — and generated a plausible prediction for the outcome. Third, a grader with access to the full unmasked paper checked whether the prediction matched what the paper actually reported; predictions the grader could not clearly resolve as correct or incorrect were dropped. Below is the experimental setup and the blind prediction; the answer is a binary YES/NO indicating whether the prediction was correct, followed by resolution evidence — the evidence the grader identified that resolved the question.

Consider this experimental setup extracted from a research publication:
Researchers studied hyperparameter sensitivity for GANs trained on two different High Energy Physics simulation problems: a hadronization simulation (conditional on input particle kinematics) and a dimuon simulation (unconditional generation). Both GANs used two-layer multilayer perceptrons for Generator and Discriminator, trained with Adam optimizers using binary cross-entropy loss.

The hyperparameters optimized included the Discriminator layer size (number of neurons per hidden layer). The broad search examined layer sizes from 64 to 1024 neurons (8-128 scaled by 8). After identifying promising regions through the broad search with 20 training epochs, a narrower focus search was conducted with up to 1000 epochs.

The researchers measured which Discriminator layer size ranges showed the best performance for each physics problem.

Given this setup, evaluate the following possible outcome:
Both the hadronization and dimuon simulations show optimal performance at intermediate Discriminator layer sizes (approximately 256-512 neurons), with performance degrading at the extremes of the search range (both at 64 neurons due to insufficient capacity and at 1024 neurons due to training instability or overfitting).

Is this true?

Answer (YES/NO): NO